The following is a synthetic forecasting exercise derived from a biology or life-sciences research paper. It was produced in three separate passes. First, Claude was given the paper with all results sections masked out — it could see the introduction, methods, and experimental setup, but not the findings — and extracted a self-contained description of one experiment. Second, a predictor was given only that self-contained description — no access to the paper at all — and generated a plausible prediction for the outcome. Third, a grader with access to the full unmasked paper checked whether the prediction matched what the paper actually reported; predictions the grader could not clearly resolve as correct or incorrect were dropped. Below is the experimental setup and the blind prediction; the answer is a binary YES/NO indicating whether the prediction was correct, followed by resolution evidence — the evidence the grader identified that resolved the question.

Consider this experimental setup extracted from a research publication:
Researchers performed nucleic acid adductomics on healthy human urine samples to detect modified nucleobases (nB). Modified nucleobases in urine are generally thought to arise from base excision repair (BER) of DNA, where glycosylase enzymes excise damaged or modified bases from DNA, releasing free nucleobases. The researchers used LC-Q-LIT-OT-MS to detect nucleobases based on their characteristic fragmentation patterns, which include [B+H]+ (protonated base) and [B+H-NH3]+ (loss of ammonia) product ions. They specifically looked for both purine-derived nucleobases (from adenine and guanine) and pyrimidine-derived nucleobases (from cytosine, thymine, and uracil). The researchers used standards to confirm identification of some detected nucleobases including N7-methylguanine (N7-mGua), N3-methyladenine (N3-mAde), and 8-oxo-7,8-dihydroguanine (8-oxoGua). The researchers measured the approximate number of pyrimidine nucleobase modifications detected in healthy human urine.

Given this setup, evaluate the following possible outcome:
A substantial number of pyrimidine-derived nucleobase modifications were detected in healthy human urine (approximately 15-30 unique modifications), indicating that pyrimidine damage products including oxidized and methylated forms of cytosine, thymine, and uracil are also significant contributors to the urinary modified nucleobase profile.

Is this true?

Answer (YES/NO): NO